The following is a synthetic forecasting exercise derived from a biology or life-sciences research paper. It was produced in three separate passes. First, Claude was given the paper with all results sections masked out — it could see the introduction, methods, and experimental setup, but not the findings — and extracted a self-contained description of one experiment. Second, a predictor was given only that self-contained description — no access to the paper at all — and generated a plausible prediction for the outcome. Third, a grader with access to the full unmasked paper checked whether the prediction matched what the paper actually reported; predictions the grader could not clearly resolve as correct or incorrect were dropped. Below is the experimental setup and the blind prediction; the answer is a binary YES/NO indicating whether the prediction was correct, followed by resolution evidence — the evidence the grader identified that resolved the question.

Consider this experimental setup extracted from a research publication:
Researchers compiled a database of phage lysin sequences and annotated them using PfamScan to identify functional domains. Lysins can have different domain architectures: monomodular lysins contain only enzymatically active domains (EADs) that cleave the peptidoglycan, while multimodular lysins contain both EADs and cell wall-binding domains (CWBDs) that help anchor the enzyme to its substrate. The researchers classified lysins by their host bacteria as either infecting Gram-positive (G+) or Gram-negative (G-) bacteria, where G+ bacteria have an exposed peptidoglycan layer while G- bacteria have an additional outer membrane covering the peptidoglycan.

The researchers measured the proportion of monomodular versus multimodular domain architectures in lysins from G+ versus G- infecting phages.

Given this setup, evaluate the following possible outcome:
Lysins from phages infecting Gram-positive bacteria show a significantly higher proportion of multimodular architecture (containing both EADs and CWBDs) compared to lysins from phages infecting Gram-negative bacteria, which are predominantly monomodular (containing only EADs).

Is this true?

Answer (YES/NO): YES